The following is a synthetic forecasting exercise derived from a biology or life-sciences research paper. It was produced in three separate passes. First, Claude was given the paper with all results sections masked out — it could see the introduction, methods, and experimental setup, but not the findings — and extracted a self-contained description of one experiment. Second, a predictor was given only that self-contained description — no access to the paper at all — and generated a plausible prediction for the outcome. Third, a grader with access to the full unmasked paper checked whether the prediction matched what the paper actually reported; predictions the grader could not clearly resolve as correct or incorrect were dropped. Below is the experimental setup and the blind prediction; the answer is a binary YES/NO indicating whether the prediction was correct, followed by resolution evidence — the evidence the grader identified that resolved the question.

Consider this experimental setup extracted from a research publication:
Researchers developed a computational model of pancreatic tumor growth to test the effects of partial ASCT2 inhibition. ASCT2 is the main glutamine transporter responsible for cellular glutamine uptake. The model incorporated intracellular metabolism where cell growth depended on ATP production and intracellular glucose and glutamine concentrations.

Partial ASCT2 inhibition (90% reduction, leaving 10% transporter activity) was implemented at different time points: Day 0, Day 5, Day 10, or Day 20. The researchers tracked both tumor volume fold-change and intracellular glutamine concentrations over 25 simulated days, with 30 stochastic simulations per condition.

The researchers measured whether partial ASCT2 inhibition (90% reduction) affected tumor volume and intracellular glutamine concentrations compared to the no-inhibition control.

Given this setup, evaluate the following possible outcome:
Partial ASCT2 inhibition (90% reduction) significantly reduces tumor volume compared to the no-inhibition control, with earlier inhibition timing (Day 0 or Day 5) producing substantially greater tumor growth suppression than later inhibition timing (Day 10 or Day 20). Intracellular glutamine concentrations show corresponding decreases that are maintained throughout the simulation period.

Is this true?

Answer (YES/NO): NO